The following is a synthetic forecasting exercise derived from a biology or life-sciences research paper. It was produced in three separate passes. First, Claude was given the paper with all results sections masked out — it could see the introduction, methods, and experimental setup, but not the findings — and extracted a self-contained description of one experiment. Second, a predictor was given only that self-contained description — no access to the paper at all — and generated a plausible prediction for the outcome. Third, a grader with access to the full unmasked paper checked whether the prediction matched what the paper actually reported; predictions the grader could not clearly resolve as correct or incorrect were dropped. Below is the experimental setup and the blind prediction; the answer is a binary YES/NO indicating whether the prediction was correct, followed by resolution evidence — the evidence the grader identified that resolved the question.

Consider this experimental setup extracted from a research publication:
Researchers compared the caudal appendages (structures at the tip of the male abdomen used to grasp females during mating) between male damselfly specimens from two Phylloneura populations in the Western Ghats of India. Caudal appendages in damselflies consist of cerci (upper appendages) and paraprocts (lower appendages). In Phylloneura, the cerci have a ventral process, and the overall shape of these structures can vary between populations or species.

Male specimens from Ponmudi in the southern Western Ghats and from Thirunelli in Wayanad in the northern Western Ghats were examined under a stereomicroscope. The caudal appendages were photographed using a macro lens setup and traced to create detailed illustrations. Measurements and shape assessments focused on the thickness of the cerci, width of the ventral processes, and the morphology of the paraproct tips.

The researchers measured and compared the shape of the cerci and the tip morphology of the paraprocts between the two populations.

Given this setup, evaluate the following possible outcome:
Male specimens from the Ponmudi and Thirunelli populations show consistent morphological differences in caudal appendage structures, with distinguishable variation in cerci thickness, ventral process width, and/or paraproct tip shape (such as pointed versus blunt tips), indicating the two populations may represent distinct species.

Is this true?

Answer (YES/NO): YES